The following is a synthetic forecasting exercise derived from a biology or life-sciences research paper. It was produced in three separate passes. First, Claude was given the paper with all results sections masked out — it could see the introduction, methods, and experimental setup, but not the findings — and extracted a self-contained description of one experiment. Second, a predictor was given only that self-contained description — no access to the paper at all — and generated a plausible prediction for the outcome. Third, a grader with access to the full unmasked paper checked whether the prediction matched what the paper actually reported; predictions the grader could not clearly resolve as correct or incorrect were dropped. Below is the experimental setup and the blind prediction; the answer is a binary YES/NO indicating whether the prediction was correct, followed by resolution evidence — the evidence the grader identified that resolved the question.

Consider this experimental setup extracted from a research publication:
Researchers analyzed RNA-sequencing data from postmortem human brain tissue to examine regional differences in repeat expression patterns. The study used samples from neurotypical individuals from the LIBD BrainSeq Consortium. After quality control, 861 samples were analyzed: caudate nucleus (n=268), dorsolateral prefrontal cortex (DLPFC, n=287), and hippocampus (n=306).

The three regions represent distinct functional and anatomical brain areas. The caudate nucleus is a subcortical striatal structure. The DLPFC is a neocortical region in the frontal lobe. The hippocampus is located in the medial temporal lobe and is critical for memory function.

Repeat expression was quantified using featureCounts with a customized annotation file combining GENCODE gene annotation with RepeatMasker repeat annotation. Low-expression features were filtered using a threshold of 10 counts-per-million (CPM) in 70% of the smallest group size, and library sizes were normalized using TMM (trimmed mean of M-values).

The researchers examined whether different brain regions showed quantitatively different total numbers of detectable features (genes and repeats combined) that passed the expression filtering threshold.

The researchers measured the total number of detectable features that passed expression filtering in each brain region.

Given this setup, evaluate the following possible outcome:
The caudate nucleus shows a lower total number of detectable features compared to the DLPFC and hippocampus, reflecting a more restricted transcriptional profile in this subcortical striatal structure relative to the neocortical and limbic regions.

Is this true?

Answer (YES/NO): NO